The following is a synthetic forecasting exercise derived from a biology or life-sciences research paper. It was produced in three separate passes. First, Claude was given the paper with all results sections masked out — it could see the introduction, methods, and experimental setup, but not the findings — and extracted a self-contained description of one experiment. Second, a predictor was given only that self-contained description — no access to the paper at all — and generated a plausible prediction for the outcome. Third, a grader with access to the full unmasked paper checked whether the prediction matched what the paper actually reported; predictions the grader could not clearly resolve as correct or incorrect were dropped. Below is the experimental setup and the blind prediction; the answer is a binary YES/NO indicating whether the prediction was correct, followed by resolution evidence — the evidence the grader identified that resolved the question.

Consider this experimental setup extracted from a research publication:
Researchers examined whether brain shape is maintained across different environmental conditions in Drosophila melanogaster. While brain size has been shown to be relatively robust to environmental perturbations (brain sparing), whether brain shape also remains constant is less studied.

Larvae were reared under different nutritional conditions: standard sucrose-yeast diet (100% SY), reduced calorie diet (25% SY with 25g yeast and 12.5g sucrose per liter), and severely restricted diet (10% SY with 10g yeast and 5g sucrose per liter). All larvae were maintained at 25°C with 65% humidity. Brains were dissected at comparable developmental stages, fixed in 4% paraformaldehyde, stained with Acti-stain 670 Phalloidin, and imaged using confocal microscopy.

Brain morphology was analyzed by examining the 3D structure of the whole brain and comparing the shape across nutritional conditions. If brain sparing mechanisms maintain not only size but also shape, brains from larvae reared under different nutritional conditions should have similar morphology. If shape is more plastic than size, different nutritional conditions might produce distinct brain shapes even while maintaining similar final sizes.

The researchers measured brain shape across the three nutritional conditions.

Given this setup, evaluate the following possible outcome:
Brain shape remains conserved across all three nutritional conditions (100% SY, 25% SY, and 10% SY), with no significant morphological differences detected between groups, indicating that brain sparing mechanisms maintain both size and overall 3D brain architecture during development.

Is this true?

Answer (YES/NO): NO